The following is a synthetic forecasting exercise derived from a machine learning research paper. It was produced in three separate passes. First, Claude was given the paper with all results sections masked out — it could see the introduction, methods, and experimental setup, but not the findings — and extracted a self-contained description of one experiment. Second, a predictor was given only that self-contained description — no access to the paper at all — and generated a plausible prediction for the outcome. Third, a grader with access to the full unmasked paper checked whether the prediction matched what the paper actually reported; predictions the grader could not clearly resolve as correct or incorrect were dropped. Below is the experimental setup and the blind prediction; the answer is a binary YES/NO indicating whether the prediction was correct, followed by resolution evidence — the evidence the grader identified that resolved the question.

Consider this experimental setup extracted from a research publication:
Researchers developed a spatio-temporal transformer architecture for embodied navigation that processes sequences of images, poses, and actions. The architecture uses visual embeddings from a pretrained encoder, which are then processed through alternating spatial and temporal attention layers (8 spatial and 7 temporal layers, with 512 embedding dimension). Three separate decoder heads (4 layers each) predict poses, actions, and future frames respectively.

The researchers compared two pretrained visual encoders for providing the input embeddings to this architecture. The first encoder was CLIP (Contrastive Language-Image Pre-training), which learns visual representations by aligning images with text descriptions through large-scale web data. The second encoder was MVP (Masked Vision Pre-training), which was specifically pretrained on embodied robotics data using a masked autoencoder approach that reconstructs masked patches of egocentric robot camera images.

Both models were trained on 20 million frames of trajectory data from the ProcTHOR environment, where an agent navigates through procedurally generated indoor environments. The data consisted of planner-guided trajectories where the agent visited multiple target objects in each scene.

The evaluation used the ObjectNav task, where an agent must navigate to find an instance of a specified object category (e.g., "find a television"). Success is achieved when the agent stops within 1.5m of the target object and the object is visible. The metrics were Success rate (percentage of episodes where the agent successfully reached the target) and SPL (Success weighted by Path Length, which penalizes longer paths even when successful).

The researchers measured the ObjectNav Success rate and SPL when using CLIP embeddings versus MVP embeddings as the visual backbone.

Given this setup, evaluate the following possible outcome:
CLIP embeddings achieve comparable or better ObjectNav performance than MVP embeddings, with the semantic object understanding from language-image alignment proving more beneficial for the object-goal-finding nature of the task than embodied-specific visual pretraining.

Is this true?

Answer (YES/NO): YES